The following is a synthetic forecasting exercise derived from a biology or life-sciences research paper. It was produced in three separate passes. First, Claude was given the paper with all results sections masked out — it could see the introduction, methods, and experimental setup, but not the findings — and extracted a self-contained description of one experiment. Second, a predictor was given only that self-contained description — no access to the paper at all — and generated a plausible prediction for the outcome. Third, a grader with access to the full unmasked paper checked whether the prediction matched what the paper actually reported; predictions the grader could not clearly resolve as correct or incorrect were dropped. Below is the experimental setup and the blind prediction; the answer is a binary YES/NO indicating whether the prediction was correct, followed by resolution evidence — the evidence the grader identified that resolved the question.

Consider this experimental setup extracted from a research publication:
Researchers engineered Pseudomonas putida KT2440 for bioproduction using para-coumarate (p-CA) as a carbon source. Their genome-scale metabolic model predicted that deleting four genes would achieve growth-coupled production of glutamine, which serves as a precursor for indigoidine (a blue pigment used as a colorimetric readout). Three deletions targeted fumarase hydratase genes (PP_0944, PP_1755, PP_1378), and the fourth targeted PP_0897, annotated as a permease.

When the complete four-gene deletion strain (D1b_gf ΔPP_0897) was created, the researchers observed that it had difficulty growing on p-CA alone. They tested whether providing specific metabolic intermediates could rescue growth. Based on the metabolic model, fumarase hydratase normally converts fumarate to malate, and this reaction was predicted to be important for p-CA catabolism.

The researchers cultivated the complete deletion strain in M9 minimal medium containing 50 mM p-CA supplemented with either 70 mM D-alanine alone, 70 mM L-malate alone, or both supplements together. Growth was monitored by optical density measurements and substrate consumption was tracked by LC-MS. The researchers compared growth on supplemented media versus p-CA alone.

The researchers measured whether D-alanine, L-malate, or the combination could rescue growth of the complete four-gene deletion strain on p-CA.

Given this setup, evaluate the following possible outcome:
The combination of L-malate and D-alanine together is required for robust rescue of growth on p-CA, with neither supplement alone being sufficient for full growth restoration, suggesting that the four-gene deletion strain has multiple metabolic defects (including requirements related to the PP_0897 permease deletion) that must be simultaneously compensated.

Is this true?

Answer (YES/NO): NO